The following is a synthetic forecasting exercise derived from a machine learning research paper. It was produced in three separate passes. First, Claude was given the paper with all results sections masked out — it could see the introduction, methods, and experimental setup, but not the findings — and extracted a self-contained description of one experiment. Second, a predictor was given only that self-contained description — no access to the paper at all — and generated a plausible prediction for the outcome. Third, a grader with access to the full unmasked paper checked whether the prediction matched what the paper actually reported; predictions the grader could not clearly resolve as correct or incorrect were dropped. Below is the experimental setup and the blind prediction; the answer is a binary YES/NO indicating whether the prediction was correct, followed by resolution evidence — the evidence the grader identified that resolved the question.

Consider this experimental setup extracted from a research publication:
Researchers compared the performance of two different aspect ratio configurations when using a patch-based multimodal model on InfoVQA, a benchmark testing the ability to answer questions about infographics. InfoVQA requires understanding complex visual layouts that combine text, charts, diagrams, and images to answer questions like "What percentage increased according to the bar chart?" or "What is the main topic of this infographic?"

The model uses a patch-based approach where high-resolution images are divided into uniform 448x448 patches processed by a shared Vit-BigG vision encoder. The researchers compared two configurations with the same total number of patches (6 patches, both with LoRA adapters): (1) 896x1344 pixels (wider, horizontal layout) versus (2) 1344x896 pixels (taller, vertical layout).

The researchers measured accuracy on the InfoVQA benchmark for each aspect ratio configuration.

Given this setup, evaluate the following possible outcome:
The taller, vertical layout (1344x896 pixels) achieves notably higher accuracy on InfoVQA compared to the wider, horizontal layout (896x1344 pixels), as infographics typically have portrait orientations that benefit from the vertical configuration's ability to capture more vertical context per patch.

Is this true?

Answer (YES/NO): NO